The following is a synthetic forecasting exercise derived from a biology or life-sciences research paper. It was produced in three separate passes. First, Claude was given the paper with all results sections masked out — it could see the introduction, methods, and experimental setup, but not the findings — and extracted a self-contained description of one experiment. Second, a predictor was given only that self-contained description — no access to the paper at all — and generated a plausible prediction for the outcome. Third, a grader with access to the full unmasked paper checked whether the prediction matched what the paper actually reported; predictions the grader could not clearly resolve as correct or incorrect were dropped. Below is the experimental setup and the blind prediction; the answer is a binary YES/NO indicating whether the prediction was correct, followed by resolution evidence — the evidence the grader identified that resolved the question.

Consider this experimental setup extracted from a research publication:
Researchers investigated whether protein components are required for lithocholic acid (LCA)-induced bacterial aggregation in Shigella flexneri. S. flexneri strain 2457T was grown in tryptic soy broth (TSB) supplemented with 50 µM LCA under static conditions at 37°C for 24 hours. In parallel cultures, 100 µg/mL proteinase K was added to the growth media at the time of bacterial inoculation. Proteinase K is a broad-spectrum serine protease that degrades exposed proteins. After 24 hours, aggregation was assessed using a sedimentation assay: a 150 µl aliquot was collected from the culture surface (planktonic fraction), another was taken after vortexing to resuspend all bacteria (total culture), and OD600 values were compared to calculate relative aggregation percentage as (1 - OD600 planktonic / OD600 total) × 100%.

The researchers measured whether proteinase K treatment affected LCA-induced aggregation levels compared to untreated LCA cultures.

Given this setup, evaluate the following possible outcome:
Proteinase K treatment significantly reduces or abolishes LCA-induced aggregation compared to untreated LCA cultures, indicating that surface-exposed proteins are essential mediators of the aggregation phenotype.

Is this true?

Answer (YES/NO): YES